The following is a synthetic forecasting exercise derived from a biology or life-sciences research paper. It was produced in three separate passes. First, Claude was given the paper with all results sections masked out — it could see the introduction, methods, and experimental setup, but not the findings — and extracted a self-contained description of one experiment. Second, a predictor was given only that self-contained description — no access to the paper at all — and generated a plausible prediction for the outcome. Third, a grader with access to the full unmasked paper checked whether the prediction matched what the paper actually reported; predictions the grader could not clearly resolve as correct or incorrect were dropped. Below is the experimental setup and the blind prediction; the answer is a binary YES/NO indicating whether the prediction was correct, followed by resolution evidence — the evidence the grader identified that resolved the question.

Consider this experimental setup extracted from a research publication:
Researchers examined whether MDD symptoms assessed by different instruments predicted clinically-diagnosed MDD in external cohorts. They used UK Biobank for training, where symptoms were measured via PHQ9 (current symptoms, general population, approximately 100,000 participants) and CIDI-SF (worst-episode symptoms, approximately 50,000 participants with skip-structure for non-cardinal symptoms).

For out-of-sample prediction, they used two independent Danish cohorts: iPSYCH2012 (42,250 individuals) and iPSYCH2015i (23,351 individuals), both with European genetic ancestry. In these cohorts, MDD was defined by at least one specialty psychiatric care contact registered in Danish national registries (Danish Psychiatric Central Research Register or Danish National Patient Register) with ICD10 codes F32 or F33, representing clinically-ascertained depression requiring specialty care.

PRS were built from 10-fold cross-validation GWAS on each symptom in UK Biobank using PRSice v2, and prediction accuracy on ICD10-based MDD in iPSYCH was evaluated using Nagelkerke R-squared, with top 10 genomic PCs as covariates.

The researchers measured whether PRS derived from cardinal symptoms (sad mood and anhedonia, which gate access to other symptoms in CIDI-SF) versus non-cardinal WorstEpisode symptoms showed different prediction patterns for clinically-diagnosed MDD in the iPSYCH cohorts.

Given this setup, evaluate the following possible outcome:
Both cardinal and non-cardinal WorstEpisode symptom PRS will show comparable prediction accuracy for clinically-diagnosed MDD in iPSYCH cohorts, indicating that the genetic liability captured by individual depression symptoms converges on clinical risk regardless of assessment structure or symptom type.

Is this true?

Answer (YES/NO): NO